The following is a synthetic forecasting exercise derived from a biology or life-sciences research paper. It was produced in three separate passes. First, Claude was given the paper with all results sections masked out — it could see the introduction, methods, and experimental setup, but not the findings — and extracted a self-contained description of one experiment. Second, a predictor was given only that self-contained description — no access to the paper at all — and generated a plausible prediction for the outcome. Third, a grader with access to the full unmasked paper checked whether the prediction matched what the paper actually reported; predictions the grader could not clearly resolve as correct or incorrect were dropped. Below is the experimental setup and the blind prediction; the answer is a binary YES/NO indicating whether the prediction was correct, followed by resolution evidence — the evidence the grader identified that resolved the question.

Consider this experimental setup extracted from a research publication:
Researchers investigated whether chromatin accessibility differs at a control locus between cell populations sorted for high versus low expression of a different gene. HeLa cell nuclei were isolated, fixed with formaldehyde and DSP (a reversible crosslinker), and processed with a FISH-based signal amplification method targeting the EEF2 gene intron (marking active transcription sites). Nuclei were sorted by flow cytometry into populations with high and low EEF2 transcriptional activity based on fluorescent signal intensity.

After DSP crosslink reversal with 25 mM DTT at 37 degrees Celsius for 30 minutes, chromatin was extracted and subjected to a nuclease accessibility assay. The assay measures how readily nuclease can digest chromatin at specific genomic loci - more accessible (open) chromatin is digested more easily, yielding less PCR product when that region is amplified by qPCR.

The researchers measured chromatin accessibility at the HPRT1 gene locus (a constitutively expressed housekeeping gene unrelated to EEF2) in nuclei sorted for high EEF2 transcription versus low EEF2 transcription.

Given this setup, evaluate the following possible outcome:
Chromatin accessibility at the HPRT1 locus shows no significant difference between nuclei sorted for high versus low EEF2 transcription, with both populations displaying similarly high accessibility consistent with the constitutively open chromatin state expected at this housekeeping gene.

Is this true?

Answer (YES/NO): YES